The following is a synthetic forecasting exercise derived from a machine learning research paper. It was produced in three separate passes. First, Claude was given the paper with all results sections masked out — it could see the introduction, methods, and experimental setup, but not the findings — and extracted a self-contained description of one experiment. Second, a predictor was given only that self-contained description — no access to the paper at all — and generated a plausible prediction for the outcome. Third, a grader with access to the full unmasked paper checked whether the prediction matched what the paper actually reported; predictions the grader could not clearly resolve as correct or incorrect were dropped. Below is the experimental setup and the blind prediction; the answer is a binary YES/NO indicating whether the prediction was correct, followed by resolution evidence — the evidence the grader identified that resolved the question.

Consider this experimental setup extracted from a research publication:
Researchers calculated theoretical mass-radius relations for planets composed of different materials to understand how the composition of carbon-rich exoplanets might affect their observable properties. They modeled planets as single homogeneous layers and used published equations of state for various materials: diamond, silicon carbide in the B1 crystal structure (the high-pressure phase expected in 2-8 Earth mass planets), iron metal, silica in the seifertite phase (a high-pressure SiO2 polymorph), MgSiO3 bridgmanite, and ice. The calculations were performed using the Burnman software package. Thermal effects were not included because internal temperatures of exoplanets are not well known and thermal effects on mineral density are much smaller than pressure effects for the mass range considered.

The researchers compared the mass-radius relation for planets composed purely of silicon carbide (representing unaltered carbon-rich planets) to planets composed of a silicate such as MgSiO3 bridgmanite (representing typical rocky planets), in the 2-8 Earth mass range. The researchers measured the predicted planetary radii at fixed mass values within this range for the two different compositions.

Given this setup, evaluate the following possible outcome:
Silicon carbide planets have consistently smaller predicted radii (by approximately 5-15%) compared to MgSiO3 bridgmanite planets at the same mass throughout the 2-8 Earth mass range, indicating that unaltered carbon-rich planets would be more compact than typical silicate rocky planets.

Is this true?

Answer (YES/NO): NO